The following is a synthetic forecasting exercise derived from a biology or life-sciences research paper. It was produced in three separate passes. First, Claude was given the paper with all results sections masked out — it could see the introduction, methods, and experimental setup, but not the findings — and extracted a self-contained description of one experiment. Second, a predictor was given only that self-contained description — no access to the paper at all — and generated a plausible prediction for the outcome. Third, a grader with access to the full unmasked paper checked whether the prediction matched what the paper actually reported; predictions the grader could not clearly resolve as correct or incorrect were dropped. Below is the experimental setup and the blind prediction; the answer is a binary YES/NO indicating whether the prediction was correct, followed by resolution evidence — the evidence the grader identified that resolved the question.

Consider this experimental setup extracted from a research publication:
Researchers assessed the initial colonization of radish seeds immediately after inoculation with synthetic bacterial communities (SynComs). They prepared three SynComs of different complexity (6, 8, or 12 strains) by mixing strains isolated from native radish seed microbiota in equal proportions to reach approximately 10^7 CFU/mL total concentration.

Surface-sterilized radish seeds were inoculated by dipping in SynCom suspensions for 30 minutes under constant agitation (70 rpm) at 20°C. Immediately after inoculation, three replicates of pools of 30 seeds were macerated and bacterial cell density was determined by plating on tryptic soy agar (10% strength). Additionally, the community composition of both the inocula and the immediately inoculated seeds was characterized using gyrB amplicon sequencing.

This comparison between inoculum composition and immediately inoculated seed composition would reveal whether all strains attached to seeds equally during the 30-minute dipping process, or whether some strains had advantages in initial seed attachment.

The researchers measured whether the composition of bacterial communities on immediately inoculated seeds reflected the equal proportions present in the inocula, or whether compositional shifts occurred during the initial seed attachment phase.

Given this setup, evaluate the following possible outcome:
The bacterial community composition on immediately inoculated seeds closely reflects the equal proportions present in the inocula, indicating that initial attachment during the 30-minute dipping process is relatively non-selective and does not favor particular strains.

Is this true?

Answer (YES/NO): NO